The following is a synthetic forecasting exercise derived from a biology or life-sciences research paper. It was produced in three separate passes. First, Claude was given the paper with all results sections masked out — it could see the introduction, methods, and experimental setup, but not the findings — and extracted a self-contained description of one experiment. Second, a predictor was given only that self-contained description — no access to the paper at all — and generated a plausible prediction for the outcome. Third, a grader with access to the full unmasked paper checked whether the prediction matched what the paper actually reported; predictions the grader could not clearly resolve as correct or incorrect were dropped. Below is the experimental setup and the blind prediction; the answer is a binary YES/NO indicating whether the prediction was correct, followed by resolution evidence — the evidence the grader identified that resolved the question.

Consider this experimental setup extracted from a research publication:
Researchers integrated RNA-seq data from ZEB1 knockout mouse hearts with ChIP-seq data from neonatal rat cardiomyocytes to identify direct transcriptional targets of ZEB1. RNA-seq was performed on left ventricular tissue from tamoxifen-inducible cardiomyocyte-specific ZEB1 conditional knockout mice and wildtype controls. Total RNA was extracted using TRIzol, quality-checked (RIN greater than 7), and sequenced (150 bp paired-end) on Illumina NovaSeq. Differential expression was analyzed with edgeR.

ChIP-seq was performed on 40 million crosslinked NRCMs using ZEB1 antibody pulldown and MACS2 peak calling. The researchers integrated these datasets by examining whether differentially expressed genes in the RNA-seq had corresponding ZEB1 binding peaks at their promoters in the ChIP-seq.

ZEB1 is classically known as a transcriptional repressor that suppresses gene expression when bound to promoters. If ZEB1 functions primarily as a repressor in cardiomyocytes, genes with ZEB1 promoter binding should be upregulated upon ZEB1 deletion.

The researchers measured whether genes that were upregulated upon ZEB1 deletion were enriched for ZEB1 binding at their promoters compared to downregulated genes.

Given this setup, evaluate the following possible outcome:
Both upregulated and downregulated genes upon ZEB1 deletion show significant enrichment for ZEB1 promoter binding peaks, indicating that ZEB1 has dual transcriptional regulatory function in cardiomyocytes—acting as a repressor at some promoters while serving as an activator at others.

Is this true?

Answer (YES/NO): YES